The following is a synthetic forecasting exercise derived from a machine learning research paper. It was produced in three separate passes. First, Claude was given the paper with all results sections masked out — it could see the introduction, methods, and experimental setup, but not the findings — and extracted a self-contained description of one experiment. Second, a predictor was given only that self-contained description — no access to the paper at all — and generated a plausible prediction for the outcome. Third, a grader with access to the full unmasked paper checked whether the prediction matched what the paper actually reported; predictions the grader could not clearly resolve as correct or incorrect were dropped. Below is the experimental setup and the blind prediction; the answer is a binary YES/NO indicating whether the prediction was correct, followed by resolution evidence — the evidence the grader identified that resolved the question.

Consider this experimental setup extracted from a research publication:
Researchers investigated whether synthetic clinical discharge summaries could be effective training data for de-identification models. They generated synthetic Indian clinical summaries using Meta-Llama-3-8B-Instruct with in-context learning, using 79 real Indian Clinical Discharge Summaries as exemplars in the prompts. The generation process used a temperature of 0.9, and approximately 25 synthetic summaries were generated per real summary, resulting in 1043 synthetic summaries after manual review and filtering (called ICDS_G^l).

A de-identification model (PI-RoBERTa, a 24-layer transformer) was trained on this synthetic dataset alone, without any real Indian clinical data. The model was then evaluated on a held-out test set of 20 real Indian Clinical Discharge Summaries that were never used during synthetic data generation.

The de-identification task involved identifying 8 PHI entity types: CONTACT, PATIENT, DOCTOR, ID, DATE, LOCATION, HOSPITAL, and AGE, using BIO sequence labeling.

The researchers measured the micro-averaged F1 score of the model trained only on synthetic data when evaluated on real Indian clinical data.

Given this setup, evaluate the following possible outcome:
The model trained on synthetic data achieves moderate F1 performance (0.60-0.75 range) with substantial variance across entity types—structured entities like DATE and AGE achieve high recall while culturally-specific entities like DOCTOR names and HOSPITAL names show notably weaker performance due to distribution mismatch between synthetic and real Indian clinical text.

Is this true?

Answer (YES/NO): NO